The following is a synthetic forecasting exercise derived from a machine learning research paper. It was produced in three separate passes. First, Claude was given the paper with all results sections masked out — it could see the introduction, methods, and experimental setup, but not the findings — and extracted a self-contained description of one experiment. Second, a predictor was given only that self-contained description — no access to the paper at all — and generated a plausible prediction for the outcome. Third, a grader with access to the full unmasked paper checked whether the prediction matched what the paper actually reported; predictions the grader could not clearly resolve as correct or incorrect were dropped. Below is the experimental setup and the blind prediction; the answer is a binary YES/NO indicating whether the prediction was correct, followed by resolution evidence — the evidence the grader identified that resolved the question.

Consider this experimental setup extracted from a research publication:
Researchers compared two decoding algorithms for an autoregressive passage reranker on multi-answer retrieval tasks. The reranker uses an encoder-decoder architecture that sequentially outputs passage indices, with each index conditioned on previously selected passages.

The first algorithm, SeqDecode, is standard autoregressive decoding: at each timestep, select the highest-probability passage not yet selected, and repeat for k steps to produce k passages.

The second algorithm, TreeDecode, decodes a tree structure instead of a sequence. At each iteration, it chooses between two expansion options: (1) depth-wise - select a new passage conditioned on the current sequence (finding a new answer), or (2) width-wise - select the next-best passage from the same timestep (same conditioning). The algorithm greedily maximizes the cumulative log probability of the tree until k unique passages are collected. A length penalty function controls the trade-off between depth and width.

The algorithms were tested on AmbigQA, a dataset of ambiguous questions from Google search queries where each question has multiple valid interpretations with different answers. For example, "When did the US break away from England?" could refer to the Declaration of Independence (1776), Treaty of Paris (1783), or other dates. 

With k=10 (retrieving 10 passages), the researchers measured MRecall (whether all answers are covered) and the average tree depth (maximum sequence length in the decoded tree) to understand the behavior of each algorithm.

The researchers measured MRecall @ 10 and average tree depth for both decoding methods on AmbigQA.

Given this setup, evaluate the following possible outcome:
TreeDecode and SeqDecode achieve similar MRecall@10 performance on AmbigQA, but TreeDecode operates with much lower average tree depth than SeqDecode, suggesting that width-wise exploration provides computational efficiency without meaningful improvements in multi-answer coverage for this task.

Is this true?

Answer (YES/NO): NO